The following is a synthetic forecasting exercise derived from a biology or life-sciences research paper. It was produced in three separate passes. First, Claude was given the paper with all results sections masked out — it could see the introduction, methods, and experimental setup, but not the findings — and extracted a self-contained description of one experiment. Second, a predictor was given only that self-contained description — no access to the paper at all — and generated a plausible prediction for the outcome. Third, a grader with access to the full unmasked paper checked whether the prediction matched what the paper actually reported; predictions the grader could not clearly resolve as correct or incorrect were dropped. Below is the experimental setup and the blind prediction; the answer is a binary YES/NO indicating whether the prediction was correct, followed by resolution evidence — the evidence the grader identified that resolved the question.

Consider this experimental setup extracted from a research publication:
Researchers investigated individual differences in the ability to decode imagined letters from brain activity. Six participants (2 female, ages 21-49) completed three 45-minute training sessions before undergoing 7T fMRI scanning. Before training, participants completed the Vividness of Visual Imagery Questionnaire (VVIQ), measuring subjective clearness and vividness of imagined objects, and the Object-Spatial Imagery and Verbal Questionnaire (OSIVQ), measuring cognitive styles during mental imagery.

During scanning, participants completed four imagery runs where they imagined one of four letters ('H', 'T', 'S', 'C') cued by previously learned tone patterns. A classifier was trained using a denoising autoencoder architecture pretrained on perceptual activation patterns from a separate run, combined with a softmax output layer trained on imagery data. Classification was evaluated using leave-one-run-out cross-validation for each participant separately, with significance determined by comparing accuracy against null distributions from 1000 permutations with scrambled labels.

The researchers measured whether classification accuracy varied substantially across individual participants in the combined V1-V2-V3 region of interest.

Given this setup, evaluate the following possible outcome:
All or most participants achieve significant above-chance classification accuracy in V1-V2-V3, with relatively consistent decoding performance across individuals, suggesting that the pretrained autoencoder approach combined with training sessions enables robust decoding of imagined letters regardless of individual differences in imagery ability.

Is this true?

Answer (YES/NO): NO